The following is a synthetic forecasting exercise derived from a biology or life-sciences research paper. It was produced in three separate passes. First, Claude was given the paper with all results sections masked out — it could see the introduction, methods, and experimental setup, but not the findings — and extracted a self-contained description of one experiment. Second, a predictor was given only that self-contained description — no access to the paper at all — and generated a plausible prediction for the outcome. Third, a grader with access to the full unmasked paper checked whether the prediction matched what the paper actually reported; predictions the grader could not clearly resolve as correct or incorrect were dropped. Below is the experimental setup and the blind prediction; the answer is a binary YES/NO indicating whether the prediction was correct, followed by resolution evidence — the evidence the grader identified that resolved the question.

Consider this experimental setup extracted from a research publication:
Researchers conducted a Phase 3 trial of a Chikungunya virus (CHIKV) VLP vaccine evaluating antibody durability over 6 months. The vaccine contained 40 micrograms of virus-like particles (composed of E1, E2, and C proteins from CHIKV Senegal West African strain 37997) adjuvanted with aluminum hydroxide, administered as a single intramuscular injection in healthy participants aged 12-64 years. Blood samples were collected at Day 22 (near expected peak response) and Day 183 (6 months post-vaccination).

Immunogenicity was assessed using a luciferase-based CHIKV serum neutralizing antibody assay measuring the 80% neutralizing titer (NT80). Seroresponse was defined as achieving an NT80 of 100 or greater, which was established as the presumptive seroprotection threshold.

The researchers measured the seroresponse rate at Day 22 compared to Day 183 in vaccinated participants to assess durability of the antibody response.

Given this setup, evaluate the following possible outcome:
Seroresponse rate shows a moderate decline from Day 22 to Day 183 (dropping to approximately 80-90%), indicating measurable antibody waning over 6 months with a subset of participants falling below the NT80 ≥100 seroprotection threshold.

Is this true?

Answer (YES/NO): YES